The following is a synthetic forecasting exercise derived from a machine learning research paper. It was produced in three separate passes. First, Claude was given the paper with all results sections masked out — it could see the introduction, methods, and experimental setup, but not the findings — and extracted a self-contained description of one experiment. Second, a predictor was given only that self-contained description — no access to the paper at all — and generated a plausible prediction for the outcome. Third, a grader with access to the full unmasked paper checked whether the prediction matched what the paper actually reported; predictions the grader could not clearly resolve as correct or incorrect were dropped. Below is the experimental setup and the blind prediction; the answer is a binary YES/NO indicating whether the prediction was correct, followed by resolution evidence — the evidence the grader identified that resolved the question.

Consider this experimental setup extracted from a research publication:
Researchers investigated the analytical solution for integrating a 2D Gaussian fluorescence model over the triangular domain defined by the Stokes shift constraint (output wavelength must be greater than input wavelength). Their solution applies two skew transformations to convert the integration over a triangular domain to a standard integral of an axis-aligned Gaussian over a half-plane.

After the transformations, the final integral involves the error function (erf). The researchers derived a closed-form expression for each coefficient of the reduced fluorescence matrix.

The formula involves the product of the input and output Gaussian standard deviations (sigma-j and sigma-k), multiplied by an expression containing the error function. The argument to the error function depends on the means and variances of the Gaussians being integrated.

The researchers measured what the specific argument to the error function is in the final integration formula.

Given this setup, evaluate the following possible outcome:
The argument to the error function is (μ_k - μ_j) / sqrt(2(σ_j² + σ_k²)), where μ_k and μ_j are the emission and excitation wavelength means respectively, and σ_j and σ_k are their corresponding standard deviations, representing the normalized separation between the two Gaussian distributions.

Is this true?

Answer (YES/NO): NO